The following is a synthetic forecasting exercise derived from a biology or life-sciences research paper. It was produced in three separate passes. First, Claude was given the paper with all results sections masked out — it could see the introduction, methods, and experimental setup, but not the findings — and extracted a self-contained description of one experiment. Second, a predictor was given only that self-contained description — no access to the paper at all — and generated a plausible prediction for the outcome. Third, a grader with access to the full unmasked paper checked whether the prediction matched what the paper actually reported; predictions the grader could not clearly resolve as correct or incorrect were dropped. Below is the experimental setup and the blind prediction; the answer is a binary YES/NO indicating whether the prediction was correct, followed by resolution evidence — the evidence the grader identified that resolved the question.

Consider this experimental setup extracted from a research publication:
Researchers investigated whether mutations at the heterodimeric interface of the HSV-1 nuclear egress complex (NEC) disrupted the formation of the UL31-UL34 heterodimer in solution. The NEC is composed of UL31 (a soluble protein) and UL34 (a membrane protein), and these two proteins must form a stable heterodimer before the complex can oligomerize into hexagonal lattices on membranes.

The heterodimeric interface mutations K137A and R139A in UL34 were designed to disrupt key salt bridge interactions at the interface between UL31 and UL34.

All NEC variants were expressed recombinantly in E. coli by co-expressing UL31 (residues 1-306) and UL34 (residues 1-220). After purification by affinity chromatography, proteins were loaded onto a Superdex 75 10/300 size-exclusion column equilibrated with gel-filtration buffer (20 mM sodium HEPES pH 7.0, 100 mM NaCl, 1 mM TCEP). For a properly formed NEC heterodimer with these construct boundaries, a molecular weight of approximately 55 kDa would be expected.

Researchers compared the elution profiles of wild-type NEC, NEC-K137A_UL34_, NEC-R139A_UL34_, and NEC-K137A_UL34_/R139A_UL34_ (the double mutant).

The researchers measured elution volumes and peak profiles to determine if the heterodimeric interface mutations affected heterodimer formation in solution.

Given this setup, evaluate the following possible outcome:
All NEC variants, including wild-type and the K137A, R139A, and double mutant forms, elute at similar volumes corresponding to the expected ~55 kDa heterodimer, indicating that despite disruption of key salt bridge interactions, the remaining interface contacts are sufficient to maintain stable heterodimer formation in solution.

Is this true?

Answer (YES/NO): NO